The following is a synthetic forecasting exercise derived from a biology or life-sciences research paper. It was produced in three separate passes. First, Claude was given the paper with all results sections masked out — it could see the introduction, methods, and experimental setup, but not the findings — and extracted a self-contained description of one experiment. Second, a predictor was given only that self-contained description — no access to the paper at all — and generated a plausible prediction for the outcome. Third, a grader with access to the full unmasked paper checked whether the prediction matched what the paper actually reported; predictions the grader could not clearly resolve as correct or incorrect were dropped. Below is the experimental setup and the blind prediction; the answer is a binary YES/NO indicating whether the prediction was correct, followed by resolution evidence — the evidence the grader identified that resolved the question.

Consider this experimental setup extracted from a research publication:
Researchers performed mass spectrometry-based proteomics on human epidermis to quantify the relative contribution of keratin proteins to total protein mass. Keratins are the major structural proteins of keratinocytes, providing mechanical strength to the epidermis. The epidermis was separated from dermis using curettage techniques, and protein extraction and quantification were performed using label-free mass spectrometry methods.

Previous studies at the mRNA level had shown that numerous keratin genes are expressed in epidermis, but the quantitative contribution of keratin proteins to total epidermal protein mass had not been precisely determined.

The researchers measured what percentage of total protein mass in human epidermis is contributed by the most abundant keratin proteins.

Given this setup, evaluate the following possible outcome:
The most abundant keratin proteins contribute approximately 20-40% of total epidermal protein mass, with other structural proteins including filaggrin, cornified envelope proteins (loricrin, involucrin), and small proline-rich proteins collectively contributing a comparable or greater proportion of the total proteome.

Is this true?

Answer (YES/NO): NO